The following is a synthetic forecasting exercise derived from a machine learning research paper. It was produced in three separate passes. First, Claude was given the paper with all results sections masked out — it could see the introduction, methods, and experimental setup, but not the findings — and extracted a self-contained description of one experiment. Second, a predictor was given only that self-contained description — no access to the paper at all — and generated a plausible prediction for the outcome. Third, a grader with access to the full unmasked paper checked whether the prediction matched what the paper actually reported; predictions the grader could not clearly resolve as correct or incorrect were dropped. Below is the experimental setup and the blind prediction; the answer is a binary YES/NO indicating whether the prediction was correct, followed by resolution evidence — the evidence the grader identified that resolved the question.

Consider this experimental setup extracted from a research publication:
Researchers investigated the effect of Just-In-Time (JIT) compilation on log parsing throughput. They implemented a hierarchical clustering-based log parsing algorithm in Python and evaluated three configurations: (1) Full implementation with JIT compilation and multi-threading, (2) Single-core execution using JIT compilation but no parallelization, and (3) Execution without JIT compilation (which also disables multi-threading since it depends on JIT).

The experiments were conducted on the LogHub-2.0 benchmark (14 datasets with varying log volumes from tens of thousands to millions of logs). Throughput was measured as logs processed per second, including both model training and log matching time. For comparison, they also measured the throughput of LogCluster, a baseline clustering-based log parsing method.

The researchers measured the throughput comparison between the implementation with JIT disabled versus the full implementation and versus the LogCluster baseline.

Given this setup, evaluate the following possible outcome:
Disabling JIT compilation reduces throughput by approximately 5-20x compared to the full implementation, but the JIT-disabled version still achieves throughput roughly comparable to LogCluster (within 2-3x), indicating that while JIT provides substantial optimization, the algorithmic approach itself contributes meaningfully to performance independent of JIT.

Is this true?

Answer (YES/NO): NO